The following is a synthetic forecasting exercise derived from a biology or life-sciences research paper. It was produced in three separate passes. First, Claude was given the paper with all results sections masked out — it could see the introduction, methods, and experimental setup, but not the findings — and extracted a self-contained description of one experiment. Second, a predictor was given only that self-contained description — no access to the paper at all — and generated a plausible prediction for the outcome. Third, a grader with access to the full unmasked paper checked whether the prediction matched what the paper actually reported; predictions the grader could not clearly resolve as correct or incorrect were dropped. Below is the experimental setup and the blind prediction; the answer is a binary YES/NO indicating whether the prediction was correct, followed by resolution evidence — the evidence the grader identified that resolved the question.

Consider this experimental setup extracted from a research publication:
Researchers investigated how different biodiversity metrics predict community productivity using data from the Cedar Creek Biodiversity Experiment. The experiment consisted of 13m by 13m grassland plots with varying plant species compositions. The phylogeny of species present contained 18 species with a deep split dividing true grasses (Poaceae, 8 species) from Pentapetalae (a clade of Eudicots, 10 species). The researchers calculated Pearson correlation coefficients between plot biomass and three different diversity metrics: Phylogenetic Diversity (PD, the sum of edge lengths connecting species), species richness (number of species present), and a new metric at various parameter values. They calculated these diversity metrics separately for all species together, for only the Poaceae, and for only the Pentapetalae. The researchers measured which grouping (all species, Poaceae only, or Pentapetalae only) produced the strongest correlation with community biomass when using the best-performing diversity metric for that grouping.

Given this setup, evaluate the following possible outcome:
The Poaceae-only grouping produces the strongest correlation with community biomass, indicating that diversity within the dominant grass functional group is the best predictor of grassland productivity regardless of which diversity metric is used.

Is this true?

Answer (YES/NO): NO